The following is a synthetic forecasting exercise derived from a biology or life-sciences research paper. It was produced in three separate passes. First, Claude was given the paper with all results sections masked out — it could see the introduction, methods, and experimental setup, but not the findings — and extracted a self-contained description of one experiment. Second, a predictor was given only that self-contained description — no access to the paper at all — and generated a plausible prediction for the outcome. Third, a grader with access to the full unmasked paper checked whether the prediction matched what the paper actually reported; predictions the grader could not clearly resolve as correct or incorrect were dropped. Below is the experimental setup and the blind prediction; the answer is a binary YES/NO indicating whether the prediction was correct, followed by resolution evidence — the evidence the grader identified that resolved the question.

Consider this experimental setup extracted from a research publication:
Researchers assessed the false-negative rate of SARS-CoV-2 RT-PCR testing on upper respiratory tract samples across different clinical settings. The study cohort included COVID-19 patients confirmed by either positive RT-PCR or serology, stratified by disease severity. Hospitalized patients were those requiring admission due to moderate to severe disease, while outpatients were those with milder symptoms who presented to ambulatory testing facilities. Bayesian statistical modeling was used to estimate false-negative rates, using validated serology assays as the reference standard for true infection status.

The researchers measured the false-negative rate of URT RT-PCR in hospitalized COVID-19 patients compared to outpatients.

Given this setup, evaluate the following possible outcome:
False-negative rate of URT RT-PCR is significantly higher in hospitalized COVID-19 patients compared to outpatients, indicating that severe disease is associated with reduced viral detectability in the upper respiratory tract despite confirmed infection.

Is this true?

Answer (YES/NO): NO